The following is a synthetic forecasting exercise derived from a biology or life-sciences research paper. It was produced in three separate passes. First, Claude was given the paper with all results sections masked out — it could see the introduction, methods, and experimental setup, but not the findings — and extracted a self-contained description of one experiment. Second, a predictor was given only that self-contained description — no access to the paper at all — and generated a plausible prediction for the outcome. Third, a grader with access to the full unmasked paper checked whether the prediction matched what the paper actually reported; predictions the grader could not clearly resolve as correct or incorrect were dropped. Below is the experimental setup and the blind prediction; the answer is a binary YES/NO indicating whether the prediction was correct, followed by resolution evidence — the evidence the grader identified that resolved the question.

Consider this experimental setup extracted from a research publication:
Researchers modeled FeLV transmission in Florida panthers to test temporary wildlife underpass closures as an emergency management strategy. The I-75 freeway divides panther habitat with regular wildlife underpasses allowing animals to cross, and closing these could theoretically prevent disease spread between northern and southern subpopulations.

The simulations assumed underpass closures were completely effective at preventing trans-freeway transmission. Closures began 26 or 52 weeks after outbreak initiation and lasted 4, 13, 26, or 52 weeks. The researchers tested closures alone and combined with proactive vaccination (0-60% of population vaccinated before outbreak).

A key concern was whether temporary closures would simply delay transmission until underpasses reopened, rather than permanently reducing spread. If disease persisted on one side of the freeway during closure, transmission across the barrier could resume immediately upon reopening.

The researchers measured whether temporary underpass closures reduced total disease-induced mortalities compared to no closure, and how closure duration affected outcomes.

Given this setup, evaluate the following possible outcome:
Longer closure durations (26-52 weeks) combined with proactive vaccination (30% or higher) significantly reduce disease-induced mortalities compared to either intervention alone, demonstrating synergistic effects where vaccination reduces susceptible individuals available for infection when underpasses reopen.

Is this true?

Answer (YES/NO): NO